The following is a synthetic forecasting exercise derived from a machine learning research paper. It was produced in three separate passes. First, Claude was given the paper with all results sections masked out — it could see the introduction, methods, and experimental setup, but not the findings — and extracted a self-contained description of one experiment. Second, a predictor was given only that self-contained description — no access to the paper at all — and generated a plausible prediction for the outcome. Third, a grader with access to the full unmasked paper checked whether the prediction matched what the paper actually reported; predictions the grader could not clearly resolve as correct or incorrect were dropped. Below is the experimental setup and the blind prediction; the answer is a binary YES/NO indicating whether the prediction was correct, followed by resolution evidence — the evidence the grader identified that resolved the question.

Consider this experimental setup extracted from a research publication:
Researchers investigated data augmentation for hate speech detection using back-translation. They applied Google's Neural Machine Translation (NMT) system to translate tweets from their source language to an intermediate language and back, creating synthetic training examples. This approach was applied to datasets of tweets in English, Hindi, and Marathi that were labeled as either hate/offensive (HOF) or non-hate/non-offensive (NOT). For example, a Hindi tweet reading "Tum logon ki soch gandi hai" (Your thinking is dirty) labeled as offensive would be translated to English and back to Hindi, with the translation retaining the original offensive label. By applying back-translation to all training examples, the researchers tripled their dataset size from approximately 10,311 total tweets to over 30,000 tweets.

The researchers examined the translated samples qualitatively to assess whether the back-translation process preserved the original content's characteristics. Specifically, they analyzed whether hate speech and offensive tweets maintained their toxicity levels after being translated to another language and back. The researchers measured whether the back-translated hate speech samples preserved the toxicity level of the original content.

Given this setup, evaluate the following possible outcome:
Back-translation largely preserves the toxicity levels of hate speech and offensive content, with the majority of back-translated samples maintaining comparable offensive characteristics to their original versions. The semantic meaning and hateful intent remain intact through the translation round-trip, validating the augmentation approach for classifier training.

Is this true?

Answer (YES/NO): NO